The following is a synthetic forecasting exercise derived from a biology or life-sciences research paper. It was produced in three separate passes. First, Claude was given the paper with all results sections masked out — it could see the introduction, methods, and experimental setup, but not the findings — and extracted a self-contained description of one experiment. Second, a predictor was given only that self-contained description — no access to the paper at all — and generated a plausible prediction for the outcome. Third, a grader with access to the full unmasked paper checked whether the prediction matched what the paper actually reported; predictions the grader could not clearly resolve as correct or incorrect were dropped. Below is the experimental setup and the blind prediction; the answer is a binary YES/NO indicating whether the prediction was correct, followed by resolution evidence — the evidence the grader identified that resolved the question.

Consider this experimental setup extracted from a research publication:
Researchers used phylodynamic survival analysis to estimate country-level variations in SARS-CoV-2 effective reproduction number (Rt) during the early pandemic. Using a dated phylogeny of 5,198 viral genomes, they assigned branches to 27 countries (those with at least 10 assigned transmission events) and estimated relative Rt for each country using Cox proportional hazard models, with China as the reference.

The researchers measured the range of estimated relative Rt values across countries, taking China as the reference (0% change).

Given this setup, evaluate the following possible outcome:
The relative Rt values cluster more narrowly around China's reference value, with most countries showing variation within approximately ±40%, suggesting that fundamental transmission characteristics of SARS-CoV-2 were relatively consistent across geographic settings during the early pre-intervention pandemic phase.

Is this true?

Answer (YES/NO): NO